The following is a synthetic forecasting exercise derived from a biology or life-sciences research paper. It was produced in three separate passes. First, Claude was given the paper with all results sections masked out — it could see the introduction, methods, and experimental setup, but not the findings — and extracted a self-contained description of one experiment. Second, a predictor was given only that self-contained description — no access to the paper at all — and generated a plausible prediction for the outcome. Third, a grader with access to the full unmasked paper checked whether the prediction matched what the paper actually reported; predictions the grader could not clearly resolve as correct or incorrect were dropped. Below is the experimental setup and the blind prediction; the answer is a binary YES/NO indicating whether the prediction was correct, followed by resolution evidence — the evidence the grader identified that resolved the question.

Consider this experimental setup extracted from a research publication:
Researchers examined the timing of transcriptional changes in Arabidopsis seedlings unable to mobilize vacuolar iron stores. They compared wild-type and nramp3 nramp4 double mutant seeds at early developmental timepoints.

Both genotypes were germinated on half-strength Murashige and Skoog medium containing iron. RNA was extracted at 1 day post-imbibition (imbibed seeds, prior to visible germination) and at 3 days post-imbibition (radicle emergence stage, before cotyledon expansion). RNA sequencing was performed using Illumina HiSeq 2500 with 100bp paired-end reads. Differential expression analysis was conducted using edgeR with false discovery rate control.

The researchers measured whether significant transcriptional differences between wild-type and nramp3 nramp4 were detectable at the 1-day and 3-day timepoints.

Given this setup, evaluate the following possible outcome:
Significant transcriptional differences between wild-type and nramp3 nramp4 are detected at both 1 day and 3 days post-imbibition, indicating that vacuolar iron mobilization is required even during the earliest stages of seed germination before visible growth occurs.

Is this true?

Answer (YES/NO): YES